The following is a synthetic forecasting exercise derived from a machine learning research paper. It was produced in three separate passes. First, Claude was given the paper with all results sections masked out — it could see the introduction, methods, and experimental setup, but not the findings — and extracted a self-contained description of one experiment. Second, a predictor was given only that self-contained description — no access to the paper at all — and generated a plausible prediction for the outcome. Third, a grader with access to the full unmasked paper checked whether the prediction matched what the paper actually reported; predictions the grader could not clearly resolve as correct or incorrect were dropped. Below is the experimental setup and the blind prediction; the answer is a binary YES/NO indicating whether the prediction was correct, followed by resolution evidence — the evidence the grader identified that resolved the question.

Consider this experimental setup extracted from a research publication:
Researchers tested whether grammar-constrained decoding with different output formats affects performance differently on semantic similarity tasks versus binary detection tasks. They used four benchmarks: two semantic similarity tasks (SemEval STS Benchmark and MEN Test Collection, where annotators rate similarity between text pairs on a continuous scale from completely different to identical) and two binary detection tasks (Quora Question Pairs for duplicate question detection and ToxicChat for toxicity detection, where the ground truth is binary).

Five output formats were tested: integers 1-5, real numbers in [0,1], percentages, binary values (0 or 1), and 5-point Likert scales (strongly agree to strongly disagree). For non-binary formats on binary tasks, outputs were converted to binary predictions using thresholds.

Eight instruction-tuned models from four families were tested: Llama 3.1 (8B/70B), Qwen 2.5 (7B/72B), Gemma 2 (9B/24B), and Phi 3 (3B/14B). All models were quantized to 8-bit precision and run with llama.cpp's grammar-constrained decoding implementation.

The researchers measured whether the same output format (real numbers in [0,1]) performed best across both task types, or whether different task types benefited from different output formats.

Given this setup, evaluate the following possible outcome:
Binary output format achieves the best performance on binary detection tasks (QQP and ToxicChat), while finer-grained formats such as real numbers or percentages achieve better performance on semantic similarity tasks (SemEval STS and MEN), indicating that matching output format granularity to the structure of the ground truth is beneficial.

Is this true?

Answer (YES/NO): NO